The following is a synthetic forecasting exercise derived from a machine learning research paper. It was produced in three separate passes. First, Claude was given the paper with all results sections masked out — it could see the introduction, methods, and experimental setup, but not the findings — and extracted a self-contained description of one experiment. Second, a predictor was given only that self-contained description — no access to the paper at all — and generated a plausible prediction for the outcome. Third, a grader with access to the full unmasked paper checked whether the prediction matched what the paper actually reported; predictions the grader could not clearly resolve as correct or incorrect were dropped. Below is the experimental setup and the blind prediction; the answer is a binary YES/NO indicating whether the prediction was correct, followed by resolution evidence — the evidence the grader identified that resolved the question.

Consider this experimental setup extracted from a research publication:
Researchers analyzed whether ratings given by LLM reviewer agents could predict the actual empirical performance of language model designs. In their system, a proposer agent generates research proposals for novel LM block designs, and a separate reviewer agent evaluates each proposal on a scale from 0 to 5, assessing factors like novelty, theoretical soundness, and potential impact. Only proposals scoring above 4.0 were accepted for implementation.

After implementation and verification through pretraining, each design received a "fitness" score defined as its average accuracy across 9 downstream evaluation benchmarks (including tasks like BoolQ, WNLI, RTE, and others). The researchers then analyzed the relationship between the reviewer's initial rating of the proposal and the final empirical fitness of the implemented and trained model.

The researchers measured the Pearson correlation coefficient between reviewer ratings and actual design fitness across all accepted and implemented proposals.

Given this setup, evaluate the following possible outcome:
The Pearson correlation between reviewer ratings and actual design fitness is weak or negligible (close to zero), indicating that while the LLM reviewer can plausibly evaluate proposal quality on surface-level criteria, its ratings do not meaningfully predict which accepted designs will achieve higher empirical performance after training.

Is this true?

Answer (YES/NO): YES